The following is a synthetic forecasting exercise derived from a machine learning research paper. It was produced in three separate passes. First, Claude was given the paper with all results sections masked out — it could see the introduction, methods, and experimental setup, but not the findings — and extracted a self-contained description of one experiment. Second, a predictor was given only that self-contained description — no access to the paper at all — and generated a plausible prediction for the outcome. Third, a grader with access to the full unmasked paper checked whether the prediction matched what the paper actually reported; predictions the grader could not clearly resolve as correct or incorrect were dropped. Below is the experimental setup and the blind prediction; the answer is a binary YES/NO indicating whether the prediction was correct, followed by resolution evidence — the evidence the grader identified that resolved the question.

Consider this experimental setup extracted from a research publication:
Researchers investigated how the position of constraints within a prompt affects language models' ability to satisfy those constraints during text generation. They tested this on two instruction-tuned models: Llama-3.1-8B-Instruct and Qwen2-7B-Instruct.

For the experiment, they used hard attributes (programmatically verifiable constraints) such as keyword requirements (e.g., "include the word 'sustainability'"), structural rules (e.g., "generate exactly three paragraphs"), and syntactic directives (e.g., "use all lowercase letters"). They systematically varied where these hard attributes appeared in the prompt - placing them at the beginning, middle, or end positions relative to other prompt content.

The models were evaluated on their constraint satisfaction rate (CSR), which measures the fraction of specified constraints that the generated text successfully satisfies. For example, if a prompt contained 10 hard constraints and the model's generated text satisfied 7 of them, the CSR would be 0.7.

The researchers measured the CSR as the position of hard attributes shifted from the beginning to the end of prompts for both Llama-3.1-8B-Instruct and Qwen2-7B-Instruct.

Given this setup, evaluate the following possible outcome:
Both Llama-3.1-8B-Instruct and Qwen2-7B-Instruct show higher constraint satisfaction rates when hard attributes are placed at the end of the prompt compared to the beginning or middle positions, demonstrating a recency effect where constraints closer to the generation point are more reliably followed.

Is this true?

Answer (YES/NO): NO